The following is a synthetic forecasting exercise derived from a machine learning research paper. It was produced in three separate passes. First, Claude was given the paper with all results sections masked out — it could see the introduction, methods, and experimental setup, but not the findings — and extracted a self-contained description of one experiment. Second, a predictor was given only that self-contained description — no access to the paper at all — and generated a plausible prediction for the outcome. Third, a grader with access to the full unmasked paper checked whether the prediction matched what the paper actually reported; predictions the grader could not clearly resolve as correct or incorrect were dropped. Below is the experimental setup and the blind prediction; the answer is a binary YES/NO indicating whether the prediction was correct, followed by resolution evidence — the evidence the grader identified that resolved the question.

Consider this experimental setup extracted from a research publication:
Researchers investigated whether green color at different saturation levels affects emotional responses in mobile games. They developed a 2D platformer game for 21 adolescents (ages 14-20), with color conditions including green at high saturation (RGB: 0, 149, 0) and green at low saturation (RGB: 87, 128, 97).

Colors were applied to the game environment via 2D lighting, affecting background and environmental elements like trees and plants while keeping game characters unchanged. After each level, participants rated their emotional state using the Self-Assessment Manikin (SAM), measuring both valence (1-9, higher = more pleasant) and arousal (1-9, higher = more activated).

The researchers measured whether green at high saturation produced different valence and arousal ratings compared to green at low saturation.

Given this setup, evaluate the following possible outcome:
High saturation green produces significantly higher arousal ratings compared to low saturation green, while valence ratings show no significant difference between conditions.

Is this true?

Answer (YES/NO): NO